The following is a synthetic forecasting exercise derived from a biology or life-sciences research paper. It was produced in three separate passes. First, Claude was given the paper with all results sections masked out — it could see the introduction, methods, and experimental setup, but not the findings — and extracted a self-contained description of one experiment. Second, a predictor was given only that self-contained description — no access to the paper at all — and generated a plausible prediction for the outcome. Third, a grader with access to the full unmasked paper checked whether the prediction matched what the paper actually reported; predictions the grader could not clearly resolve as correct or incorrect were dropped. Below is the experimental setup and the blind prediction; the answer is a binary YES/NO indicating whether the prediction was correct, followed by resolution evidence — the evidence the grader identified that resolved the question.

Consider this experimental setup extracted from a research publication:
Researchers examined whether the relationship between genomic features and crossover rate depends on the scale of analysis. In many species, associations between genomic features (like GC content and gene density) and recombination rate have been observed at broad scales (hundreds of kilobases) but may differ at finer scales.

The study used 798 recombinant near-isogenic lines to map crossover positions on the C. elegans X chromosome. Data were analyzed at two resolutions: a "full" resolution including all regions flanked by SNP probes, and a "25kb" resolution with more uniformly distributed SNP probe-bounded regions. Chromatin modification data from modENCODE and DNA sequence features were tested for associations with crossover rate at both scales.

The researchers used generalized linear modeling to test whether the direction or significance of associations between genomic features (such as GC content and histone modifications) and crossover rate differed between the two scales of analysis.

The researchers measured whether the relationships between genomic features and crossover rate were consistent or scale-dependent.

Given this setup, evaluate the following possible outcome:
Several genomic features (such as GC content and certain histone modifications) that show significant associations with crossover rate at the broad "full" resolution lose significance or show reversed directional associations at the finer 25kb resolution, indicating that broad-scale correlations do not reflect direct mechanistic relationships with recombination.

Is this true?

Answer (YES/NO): NO